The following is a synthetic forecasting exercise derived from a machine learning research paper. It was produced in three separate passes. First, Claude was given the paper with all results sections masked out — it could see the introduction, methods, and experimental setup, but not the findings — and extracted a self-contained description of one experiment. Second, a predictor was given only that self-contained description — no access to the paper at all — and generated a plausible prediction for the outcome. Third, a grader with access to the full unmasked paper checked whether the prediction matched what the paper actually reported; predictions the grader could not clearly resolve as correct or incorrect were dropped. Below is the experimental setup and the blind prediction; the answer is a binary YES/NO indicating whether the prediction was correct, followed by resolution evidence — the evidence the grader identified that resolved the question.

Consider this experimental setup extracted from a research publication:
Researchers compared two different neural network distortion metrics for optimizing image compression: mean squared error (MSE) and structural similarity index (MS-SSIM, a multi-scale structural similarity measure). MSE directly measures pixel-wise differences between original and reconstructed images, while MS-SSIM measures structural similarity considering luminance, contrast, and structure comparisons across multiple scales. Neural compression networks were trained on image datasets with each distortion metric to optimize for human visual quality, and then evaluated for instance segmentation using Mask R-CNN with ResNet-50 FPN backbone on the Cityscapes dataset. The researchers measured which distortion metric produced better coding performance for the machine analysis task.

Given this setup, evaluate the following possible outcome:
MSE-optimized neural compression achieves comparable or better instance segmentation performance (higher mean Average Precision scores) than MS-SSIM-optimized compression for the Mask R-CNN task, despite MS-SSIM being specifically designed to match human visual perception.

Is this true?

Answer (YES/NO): NO